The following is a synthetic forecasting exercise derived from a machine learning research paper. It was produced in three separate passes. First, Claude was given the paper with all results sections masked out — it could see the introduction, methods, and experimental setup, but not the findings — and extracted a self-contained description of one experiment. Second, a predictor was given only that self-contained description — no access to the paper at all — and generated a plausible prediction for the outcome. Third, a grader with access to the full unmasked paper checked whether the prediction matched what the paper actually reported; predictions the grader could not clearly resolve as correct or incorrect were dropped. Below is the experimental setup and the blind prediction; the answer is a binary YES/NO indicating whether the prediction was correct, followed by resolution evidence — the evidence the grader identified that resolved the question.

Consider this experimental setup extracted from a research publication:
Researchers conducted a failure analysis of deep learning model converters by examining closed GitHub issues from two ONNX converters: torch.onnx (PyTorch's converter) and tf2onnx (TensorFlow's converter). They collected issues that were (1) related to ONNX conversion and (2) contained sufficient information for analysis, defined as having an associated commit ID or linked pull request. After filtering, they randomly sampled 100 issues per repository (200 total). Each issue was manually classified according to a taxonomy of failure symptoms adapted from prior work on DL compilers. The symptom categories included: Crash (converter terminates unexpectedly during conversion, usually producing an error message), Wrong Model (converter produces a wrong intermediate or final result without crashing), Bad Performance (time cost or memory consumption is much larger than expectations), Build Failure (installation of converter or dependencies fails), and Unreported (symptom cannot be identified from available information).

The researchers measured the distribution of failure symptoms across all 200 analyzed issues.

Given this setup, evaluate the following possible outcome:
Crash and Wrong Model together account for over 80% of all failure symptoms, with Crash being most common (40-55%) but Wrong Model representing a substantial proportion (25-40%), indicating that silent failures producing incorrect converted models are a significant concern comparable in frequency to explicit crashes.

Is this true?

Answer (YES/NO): NO